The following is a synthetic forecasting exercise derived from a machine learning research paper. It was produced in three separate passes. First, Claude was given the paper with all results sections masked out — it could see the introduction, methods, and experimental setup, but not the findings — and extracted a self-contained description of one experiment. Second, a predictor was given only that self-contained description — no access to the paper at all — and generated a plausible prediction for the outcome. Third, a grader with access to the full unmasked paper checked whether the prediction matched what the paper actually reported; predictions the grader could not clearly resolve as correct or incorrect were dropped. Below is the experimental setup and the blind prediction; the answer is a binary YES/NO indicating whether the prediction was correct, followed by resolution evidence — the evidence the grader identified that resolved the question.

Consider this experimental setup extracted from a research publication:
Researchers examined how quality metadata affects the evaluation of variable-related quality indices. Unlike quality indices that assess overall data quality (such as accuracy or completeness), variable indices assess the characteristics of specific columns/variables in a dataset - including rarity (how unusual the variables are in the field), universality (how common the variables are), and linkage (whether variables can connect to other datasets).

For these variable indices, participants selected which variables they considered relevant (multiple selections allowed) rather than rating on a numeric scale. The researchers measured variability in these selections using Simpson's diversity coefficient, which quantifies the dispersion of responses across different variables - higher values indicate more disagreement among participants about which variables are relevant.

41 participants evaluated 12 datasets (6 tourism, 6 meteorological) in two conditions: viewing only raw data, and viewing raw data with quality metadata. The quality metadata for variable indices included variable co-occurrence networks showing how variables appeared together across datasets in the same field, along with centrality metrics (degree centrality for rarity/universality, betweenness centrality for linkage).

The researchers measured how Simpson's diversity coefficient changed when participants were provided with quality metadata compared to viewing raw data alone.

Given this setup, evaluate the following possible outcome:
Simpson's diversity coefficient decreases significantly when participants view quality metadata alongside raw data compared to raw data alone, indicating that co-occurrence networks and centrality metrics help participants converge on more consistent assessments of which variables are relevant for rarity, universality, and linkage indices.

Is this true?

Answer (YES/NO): NO